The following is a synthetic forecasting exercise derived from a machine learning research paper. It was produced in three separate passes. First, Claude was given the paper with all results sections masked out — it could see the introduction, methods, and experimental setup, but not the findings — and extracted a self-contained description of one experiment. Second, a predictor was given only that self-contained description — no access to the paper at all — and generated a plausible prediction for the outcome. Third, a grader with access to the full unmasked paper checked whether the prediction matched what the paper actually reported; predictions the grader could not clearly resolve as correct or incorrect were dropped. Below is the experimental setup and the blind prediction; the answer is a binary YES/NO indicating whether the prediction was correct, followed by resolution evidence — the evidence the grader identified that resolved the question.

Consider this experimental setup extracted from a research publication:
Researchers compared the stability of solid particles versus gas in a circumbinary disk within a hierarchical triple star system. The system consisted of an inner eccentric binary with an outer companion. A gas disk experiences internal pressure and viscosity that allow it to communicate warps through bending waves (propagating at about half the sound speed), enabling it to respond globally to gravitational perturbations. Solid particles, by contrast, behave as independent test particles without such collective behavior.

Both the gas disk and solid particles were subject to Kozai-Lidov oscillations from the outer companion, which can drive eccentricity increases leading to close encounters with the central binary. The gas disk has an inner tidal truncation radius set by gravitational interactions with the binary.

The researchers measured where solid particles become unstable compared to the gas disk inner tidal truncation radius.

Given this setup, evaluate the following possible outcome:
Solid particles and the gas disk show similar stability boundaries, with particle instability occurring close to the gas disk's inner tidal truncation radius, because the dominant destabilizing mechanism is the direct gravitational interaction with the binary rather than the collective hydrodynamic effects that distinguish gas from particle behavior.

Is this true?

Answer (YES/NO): NO